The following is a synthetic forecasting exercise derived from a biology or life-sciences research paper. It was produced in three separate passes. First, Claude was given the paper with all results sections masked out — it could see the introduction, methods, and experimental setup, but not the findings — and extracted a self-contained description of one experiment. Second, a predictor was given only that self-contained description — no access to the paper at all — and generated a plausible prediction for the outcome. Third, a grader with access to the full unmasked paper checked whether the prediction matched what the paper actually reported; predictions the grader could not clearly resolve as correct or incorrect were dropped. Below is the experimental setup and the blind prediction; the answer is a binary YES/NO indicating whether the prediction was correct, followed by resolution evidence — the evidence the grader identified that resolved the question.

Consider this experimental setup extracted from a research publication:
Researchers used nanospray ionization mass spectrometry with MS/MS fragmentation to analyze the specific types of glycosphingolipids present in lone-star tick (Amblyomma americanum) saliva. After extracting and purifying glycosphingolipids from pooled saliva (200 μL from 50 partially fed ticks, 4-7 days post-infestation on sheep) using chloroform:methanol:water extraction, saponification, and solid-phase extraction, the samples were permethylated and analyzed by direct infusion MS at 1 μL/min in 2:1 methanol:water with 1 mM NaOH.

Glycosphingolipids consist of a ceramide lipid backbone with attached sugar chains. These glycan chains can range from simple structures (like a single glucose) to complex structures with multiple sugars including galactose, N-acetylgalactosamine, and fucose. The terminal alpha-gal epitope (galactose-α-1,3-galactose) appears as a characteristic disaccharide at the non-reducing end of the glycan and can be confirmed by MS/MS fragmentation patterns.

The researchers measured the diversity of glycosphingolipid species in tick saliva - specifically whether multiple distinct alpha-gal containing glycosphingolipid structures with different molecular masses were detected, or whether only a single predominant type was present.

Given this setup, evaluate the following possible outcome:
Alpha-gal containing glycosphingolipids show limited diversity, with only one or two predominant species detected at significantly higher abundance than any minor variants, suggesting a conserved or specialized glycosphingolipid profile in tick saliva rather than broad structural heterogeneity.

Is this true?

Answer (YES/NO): NO